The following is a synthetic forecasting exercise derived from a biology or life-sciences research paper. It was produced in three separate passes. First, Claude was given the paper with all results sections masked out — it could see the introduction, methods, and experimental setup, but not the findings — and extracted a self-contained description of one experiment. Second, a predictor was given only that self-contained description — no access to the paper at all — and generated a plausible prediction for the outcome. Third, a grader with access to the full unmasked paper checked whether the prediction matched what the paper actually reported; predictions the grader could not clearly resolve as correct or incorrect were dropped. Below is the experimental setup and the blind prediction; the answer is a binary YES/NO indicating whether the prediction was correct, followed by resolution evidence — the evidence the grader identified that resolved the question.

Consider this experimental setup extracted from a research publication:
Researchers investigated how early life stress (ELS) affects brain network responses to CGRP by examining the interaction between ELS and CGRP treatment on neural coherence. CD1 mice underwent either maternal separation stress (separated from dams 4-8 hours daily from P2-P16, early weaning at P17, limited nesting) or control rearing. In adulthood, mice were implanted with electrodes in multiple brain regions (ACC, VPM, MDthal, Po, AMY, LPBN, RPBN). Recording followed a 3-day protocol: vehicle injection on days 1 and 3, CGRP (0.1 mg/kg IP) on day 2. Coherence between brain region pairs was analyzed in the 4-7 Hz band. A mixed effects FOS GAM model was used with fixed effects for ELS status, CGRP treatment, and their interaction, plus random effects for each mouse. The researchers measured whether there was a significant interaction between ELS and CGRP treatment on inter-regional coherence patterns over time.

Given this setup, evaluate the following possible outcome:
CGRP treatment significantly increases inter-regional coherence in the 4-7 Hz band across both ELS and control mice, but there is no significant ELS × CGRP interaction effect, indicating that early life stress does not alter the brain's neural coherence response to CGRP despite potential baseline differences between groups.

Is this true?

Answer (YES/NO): NO